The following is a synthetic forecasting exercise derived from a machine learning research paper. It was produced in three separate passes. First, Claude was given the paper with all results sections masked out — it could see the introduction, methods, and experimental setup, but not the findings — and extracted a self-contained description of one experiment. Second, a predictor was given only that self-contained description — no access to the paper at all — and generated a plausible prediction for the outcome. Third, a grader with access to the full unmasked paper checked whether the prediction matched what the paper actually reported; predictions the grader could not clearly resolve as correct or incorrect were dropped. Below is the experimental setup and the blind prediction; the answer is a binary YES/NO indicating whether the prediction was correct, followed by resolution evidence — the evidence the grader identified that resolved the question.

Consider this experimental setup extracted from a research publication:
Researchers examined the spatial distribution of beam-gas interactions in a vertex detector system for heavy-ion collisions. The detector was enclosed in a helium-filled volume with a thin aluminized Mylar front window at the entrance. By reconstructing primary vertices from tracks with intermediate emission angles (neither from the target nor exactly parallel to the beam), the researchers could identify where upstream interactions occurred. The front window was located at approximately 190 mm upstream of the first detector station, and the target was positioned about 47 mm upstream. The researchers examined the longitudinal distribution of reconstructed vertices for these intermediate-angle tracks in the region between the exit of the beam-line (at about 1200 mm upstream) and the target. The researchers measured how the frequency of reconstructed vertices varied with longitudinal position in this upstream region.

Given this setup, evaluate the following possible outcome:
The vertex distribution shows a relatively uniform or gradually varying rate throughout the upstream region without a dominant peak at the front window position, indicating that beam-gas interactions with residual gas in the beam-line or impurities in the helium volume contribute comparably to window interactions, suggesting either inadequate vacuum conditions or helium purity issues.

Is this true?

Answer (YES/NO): NO